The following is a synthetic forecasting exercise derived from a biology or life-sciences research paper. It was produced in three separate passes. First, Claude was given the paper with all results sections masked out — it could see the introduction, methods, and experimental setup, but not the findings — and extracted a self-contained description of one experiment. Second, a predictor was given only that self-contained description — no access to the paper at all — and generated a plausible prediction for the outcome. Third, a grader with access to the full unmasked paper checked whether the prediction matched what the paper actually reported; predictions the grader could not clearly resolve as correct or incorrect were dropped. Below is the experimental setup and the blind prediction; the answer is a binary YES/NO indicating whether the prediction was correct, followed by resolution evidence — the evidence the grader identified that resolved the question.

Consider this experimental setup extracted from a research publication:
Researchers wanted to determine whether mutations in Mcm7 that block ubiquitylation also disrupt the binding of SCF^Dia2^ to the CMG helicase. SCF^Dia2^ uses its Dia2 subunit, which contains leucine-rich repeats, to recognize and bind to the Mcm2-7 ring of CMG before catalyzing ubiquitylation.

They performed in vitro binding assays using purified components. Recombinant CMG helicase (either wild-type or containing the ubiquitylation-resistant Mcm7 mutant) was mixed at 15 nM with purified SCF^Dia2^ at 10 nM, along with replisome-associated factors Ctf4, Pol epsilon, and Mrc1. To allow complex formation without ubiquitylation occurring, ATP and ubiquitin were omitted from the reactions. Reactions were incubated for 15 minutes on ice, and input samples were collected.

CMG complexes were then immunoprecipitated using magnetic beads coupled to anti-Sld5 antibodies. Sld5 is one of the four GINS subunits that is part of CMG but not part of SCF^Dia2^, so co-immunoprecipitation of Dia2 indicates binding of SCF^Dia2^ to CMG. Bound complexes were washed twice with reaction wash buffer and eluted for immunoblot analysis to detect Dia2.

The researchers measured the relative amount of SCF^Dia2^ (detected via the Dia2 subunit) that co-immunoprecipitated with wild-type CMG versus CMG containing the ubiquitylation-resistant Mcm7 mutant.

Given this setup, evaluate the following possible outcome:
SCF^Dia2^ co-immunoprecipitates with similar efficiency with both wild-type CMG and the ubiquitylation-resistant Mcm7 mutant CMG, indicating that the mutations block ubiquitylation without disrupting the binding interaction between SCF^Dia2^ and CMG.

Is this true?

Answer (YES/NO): YES